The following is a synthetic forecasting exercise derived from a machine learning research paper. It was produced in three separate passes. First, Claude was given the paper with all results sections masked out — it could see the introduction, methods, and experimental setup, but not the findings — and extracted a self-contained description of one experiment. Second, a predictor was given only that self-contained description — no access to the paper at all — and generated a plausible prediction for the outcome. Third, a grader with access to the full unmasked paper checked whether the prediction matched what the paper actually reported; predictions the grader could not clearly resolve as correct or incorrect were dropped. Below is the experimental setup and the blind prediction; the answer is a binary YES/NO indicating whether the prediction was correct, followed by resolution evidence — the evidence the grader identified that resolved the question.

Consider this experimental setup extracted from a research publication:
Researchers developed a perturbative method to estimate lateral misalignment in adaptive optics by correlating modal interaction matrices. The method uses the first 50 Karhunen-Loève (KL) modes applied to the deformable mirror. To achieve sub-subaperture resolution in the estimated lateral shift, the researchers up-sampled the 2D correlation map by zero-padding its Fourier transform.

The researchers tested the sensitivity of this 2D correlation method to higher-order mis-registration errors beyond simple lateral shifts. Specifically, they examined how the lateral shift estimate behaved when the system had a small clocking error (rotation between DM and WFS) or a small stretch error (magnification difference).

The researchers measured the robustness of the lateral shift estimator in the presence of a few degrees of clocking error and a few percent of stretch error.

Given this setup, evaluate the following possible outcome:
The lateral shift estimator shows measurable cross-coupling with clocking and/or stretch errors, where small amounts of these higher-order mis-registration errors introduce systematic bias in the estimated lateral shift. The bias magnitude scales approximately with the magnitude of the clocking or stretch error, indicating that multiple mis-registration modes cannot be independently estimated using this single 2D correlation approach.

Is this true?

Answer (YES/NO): NO